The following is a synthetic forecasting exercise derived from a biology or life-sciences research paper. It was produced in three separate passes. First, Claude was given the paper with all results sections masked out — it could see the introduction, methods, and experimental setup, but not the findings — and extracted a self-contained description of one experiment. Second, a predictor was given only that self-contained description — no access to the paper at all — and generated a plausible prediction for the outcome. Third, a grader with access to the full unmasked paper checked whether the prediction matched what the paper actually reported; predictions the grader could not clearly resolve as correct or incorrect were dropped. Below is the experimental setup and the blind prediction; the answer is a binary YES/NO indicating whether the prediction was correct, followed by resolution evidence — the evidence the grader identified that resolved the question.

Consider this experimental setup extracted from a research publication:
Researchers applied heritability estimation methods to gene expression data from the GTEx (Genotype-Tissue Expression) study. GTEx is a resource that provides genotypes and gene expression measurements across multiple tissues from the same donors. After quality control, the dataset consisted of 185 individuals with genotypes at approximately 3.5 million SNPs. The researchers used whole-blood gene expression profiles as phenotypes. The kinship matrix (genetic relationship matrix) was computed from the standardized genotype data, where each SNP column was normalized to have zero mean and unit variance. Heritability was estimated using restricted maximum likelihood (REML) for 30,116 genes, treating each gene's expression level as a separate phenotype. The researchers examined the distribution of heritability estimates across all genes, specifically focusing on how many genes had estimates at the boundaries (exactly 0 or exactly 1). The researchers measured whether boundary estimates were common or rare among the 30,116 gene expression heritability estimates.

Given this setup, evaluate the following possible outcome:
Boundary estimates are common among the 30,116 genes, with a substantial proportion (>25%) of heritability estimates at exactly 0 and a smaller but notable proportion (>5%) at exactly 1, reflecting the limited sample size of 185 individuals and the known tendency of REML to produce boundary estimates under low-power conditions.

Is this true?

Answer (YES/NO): YES